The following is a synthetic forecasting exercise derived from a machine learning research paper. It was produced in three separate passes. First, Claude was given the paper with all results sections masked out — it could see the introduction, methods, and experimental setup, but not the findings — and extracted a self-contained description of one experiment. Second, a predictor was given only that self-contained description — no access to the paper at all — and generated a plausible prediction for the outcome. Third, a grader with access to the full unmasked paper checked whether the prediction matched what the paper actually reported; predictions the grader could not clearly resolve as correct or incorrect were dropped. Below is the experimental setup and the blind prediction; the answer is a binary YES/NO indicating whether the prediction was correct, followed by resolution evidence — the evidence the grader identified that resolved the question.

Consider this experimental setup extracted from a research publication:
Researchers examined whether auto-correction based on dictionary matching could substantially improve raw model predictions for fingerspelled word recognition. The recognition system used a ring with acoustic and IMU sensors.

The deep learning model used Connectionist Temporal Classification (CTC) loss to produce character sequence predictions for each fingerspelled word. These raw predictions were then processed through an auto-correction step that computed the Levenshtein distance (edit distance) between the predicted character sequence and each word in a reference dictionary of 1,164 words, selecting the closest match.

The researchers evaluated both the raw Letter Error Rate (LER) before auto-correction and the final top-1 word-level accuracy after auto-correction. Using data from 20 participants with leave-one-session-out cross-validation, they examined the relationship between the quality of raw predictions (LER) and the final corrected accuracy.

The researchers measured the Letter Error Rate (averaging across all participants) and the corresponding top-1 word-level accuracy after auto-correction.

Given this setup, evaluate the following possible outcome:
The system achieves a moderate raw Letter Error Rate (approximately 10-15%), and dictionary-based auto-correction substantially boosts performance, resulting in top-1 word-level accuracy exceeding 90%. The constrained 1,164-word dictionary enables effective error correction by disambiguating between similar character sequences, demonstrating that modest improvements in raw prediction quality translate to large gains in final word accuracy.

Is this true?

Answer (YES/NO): NO